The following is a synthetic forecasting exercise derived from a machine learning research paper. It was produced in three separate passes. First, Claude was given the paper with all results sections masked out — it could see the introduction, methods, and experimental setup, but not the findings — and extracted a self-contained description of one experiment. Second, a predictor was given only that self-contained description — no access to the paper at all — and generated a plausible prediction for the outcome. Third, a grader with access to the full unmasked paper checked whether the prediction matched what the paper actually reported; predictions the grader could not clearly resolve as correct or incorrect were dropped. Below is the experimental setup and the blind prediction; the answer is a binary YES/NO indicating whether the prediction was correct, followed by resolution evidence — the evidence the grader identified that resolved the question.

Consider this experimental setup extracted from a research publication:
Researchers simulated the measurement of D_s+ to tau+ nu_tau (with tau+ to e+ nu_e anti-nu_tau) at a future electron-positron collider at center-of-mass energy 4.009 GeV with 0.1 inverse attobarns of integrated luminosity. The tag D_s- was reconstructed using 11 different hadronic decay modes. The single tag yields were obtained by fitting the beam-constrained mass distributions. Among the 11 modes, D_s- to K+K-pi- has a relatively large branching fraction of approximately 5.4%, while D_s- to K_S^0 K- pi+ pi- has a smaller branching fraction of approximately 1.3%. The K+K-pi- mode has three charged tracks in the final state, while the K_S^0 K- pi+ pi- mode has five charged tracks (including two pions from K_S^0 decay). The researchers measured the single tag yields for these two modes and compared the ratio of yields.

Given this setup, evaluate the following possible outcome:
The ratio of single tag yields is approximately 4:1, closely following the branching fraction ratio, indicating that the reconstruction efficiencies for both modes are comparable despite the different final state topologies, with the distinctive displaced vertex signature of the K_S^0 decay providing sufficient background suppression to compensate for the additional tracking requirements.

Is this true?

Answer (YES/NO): NO